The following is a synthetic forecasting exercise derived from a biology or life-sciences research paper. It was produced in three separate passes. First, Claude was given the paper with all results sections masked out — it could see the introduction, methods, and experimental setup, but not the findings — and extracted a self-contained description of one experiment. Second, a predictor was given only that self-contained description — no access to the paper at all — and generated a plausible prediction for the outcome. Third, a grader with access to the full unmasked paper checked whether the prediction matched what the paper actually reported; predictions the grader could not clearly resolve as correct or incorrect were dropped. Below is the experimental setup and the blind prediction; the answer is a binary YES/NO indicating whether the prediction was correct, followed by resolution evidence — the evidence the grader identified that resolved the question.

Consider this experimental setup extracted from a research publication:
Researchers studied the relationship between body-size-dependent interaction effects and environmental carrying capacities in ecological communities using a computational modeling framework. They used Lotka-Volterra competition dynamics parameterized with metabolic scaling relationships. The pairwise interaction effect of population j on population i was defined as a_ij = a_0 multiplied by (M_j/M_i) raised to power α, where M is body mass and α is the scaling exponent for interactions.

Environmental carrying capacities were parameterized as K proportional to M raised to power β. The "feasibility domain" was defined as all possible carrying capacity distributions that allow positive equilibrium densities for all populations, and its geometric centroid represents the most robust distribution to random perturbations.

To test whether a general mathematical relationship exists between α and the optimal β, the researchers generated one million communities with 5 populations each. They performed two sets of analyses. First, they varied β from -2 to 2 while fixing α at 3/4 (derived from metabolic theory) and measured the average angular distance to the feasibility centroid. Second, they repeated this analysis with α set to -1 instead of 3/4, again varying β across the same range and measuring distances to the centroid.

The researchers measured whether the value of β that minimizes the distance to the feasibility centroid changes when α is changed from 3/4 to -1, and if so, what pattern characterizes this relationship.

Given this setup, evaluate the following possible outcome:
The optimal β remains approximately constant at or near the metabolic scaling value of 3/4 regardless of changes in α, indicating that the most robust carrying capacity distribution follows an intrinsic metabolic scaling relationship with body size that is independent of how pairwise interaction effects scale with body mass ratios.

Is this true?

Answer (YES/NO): NO